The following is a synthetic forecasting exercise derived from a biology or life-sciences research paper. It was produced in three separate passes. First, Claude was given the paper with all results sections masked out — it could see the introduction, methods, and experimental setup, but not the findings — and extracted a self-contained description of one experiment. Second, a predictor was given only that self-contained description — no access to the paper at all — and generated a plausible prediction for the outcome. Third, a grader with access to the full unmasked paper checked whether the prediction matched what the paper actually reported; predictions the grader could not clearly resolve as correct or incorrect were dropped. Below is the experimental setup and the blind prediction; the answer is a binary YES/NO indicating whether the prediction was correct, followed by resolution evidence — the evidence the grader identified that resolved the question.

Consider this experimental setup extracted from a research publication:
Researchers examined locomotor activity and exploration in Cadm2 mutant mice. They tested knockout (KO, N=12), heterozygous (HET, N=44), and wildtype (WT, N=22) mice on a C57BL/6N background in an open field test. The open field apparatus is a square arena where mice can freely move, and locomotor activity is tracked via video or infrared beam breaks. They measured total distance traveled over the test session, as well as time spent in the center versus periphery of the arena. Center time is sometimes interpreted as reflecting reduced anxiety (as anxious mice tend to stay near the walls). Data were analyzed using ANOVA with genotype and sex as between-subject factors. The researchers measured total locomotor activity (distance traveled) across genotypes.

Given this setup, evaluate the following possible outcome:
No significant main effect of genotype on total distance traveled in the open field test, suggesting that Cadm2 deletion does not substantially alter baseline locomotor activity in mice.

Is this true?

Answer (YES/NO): NO